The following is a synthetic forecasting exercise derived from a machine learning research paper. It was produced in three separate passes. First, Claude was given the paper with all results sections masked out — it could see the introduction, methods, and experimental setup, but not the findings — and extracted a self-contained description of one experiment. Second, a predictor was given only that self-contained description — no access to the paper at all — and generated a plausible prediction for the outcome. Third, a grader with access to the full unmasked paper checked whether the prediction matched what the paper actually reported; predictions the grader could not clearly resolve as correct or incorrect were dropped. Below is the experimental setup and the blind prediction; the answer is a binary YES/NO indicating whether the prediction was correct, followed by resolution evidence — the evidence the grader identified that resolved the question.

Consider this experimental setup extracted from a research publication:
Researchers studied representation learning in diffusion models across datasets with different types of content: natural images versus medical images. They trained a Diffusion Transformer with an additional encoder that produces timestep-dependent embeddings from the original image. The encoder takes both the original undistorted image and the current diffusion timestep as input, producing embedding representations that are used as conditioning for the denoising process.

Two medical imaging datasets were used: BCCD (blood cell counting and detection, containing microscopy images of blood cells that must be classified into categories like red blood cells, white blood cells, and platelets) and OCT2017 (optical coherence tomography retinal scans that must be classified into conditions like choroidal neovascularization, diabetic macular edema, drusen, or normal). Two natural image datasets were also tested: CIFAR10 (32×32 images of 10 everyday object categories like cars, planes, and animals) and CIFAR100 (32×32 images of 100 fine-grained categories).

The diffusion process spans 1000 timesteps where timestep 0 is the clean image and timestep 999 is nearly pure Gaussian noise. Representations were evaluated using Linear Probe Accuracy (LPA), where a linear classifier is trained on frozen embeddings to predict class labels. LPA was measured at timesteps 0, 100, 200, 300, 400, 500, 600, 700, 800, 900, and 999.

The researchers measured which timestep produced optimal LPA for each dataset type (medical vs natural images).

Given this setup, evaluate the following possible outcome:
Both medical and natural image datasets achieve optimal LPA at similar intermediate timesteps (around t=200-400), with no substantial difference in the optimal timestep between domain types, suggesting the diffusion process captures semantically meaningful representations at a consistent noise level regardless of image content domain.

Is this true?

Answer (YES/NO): NO